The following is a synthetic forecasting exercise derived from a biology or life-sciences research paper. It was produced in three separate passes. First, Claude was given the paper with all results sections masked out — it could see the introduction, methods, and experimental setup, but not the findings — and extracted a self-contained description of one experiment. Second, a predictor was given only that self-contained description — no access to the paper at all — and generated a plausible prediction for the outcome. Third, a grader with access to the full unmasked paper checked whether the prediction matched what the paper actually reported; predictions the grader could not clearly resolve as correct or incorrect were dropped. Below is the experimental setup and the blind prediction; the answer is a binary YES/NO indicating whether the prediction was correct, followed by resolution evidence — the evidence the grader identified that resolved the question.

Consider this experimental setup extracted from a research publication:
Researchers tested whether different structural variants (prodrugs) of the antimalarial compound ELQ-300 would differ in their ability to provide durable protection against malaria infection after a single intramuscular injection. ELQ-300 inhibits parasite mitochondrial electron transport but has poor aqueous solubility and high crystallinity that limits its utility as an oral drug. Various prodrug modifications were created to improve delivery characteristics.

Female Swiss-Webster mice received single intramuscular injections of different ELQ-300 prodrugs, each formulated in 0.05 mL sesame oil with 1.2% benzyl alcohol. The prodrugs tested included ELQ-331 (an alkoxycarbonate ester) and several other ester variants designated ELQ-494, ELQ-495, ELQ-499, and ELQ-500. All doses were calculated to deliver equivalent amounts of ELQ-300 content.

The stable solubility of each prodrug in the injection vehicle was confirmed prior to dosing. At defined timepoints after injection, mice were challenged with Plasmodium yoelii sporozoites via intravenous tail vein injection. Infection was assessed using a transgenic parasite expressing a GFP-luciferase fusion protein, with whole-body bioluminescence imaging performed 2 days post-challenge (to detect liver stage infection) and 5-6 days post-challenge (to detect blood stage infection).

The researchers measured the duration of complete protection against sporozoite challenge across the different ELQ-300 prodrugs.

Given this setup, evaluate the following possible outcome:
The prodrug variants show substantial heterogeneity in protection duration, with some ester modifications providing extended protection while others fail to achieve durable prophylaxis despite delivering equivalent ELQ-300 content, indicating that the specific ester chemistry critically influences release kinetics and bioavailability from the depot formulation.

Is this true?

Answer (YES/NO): YES